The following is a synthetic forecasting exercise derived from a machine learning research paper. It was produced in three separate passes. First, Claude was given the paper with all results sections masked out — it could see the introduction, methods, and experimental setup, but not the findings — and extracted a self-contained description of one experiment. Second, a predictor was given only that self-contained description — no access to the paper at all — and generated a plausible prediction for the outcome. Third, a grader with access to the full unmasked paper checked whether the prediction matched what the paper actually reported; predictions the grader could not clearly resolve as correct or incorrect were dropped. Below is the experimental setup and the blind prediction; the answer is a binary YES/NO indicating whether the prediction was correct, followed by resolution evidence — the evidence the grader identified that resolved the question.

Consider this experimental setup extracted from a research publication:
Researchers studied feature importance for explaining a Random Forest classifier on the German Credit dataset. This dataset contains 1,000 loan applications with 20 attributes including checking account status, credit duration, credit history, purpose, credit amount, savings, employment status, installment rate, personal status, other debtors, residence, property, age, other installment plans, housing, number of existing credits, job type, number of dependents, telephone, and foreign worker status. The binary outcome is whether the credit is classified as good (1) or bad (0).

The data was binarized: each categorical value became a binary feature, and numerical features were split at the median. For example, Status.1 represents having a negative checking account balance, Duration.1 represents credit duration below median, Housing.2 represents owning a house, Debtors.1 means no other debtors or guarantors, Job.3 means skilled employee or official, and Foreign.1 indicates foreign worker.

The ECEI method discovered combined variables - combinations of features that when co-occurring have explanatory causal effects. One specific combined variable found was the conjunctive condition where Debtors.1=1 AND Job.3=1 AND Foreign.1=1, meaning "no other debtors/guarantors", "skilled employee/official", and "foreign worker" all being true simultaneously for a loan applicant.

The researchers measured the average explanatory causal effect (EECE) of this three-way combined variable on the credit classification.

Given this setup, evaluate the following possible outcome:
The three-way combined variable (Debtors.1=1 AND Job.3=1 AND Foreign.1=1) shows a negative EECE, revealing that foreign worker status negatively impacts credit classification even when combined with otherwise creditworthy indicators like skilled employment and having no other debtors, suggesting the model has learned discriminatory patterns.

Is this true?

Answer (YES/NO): NO